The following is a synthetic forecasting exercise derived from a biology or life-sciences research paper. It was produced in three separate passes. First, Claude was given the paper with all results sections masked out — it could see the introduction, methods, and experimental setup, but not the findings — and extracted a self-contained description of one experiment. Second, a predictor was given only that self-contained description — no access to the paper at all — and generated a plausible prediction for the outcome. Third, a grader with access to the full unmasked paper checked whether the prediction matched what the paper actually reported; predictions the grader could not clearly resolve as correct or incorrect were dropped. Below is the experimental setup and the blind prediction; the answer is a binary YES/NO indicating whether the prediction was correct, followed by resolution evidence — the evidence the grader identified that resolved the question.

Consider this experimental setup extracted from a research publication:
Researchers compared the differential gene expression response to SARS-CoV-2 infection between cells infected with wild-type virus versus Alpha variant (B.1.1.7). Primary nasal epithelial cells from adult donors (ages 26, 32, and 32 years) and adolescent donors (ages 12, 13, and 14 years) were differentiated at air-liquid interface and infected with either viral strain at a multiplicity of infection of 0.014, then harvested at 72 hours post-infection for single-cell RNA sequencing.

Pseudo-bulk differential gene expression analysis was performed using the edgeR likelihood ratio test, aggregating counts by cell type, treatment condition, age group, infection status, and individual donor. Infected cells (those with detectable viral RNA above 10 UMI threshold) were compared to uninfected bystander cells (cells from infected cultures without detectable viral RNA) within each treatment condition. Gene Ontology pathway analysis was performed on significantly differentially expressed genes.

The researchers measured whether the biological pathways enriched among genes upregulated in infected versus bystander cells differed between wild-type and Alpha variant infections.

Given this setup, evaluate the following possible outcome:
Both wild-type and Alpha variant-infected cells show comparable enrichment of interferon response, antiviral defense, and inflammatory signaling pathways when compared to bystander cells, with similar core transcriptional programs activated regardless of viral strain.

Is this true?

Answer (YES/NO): NO